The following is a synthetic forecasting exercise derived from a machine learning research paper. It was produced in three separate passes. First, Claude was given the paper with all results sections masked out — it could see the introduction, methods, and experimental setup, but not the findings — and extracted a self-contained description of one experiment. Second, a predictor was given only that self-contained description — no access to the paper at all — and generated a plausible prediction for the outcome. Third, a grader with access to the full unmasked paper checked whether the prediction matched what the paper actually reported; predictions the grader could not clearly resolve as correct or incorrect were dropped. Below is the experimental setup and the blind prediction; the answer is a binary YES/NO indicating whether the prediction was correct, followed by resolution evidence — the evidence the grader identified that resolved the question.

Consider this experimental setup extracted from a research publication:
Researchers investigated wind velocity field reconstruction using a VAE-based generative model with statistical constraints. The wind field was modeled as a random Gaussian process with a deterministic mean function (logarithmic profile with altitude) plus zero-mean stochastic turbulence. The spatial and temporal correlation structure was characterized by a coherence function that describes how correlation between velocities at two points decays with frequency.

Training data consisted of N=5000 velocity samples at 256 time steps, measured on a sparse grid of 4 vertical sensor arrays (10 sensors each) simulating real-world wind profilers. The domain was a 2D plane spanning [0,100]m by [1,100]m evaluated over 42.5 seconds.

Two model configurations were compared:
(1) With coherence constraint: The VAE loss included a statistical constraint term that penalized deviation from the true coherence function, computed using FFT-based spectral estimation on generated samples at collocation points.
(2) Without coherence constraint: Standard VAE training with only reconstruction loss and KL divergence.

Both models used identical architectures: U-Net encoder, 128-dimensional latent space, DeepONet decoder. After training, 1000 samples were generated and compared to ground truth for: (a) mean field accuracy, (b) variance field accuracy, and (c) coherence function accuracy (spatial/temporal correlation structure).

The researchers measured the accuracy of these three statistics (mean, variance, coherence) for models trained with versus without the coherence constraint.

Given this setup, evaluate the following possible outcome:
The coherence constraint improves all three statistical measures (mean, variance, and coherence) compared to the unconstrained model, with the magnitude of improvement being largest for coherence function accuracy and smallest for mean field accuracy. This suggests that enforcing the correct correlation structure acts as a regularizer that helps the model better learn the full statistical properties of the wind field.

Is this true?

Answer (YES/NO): NO